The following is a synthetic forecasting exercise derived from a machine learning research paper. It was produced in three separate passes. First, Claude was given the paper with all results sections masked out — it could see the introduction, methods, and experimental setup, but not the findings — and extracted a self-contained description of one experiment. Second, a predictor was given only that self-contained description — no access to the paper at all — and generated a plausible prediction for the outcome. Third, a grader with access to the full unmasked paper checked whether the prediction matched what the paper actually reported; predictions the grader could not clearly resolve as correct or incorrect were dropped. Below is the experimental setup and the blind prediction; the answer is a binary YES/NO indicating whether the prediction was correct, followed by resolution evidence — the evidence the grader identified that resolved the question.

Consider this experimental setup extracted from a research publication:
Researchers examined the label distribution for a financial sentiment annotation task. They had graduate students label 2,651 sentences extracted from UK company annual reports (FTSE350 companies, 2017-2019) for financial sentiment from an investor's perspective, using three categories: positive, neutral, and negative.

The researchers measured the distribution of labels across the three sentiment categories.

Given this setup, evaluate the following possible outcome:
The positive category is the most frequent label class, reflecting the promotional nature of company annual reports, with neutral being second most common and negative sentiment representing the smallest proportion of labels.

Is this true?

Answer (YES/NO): YES